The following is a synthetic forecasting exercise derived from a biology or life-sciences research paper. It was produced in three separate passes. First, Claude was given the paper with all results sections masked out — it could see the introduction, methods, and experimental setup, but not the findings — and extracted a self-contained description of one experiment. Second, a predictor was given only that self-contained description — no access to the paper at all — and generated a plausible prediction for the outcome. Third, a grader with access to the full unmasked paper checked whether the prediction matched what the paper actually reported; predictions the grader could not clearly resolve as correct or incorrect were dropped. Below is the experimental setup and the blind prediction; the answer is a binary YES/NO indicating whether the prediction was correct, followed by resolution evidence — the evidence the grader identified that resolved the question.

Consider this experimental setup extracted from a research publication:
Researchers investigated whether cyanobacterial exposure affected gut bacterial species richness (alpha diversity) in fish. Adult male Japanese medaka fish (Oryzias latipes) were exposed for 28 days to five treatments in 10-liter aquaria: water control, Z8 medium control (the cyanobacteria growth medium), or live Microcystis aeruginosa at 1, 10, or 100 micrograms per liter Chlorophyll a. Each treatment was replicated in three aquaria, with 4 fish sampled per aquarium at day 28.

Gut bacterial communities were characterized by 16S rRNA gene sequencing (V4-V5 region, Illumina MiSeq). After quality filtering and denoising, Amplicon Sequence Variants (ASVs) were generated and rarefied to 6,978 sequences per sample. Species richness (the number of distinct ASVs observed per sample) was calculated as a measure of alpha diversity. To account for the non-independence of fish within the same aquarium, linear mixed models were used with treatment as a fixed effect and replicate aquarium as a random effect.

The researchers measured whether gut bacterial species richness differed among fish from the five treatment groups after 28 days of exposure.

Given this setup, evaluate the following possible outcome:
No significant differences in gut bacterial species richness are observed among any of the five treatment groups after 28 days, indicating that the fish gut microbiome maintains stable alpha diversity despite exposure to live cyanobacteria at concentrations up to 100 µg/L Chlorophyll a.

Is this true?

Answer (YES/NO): NO